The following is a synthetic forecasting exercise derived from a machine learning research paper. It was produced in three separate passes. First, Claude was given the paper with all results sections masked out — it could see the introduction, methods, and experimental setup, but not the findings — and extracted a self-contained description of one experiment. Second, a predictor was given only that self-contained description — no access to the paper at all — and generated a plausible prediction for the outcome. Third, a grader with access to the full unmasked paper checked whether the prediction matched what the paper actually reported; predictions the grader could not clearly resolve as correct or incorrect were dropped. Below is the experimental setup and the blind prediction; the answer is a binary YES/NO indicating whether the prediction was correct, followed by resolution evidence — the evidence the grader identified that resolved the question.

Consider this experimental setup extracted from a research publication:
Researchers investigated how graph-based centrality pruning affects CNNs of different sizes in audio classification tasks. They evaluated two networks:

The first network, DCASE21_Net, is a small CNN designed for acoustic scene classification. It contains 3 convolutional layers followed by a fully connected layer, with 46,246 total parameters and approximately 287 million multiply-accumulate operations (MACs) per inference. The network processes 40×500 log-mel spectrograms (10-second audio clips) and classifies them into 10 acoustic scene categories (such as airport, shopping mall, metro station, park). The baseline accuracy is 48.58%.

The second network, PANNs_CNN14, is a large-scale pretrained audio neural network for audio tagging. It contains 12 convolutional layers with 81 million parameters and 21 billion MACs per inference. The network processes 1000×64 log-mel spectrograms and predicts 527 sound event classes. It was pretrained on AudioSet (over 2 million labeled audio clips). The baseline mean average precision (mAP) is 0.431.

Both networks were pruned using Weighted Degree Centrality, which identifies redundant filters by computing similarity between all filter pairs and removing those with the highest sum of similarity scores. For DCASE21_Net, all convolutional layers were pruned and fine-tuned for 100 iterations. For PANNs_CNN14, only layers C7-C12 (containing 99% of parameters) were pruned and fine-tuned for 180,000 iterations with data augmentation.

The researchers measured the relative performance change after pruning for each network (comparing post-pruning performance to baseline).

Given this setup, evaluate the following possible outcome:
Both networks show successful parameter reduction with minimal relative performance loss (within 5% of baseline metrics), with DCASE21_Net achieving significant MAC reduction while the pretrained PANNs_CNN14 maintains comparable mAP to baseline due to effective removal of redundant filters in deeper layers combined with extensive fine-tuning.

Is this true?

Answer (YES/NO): YES